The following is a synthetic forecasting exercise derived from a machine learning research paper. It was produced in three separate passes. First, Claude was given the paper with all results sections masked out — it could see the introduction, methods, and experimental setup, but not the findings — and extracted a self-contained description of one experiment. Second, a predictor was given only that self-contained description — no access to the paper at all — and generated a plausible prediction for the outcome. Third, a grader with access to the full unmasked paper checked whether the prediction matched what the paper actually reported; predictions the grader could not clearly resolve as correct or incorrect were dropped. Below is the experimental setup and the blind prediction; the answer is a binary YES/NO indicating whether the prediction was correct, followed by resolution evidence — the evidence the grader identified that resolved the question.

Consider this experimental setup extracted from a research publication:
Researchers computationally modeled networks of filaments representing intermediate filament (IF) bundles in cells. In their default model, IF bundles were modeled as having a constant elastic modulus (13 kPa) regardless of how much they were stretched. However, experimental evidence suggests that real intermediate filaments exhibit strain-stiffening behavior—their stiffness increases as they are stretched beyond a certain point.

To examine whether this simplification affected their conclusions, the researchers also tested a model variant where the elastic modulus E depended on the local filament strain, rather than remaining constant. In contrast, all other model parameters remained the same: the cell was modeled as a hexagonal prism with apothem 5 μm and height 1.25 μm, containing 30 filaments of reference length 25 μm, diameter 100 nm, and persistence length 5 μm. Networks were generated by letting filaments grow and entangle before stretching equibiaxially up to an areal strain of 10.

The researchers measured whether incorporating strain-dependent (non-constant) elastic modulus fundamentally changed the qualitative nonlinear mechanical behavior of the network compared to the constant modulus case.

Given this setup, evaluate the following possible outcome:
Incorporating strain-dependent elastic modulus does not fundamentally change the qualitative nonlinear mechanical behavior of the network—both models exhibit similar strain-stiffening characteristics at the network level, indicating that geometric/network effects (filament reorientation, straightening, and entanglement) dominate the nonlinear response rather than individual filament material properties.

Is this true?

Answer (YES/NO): YES